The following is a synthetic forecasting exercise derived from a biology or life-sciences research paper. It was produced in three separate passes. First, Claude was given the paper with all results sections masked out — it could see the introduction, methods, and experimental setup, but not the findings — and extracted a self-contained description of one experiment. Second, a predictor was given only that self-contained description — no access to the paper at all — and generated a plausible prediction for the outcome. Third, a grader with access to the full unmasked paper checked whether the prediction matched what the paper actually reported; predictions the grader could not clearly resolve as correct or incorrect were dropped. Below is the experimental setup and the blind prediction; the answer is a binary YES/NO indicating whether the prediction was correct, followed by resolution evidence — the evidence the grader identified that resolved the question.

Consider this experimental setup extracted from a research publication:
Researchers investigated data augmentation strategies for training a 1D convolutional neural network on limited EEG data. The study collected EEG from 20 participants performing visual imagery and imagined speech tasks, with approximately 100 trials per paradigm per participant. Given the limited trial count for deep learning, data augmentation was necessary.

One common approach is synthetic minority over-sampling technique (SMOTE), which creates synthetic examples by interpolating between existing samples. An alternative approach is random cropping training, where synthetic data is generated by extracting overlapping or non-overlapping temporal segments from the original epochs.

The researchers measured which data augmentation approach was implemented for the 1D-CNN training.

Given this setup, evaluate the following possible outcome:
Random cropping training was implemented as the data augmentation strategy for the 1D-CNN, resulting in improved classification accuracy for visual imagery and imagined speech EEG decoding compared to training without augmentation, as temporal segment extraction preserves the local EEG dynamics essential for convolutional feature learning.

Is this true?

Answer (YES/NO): NO